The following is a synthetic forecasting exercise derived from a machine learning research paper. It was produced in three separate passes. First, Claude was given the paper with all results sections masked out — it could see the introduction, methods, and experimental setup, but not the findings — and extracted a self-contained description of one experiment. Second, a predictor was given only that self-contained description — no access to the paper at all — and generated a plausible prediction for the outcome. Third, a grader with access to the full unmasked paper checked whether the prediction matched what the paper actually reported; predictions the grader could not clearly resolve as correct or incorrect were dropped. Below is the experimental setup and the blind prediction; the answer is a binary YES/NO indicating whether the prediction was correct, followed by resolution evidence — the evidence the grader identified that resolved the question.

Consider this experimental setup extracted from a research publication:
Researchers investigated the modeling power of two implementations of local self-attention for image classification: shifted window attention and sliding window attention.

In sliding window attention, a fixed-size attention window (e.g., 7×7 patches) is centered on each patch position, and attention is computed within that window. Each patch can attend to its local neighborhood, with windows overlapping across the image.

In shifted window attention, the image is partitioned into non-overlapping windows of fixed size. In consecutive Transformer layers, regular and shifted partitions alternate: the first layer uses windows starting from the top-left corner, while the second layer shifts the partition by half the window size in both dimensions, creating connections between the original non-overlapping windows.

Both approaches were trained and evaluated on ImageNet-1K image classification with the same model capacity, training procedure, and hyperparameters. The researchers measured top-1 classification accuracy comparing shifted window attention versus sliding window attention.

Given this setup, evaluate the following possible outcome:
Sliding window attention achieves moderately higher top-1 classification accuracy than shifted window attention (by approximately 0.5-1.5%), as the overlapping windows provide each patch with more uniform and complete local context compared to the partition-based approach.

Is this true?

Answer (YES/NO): NO